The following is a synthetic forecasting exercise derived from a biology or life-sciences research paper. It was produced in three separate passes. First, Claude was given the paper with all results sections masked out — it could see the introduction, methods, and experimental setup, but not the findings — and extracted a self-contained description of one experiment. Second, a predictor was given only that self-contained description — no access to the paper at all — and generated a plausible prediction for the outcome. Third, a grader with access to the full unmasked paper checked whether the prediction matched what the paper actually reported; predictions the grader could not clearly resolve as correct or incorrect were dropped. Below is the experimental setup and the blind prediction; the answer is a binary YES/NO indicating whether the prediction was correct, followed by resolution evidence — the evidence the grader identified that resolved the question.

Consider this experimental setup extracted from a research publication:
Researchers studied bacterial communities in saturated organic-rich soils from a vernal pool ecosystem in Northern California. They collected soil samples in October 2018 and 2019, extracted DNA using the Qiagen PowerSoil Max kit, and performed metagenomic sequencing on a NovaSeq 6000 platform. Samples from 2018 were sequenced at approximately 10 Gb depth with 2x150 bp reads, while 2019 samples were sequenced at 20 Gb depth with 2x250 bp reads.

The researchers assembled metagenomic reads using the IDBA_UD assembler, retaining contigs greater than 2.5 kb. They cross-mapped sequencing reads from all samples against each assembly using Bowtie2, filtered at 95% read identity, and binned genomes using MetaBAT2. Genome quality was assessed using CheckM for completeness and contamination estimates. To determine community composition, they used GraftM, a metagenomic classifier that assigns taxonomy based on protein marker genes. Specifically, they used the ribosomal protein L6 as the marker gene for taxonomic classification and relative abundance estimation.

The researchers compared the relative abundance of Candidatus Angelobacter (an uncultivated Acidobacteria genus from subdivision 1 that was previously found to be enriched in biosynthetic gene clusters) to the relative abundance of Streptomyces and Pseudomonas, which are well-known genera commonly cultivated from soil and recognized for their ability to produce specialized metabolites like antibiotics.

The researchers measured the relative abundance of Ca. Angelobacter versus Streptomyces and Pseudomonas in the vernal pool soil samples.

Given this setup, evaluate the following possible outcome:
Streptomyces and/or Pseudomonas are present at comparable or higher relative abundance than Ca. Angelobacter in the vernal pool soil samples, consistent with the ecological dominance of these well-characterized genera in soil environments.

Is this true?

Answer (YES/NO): NO